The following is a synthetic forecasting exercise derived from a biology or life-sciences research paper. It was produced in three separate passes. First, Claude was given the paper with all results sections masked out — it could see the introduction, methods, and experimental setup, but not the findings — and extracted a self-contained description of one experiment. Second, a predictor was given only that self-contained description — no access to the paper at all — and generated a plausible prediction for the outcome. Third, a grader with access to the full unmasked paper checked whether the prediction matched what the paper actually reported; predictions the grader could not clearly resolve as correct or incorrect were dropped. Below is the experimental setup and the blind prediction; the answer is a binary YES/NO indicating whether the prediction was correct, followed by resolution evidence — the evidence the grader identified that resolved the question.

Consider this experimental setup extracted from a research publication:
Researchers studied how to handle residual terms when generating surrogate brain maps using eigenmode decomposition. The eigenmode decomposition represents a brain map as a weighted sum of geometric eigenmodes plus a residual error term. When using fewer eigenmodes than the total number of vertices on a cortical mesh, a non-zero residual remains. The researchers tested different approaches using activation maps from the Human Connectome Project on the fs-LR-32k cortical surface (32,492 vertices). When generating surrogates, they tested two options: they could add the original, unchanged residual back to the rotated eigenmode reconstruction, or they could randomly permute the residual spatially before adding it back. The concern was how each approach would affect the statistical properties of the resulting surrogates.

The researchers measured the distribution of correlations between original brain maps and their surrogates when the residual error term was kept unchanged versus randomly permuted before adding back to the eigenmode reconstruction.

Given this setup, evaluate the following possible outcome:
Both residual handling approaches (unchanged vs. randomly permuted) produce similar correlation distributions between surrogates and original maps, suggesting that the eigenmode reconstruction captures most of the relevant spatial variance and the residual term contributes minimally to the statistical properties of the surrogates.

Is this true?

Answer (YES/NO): NO